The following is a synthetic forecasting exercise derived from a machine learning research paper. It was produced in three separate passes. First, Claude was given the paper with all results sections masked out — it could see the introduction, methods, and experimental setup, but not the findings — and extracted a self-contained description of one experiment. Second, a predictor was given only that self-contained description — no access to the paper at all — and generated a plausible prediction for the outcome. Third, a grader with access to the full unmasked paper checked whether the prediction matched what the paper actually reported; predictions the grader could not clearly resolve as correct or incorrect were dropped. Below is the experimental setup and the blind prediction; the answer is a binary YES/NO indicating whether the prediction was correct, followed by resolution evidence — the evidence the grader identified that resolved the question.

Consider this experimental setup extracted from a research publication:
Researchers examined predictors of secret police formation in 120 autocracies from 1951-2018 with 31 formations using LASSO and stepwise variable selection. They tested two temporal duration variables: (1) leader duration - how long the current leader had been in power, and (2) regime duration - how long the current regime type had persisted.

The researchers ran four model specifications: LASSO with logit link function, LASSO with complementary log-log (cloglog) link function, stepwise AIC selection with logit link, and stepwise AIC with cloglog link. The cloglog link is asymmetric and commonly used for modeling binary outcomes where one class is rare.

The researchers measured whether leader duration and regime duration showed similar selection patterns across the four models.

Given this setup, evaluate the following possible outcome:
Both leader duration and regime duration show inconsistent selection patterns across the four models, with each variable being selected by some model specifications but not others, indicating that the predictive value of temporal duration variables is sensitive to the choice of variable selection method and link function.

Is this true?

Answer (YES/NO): NO